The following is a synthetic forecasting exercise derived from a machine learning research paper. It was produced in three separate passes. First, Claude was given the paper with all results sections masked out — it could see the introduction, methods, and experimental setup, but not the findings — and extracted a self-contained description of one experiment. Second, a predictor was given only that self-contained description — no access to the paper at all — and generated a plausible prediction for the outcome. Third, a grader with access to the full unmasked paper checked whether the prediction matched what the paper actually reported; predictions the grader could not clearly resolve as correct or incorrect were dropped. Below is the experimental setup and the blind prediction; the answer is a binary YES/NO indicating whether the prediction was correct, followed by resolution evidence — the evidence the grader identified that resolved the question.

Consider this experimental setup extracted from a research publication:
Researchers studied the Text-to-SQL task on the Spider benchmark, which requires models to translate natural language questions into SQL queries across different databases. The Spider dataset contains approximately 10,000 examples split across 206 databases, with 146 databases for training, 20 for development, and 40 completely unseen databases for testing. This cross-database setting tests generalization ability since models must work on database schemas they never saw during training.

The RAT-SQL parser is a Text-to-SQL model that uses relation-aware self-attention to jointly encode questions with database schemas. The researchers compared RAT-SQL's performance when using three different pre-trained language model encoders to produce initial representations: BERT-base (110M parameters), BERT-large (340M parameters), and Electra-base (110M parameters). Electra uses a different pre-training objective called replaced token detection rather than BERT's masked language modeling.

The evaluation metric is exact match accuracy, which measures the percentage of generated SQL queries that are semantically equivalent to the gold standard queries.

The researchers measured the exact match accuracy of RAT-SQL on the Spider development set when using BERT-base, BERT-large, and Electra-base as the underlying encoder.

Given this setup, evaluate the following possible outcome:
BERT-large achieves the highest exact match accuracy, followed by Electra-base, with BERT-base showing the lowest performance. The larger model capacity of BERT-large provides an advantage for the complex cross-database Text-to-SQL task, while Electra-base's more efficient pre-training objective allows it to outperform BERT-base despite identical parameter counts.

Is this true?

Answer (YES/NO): NO